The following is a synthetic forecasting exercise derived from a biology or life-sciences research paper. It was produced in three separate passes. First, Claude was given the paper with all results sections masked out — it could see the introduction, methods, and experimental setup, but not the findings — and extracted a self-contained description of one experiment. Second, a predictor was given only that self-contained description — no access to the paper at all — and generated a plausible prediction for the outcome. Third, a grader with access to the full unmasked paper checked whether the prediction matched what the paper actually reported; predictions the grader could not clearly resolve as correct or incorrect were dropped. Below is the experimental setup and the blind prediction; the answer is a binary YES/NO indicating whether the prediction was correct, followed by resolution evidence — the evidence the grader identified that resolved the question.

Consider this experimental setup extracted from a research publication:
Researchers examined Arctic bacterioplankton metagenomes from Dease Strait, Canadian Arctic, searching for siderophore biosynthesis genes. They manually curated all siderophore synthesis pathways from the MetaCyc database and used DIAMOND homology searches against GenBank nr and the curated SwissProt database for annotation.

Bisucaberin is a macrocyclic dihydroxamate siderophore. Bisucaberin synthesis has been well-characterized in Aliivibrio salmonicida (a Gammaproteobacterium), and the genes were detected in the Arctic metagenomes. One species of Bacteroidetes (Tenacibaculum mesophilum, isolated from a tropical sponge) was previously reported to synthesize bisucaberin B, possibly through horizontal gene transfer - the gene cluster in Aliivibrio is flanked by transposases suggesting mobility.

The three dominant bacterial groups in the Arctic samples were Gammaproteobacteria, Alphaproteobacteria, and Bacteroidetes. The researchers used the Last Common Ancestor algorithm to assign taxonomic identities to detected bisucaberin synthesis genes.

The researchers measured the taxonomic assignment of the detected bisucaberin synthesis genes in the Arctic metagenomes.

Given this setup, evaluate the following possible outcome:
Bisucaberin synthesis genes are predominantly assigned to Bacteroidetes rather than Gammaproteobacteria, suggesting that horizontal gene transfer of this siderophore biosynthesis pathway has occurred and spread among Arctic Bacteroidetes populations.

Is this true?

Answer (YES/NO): NO